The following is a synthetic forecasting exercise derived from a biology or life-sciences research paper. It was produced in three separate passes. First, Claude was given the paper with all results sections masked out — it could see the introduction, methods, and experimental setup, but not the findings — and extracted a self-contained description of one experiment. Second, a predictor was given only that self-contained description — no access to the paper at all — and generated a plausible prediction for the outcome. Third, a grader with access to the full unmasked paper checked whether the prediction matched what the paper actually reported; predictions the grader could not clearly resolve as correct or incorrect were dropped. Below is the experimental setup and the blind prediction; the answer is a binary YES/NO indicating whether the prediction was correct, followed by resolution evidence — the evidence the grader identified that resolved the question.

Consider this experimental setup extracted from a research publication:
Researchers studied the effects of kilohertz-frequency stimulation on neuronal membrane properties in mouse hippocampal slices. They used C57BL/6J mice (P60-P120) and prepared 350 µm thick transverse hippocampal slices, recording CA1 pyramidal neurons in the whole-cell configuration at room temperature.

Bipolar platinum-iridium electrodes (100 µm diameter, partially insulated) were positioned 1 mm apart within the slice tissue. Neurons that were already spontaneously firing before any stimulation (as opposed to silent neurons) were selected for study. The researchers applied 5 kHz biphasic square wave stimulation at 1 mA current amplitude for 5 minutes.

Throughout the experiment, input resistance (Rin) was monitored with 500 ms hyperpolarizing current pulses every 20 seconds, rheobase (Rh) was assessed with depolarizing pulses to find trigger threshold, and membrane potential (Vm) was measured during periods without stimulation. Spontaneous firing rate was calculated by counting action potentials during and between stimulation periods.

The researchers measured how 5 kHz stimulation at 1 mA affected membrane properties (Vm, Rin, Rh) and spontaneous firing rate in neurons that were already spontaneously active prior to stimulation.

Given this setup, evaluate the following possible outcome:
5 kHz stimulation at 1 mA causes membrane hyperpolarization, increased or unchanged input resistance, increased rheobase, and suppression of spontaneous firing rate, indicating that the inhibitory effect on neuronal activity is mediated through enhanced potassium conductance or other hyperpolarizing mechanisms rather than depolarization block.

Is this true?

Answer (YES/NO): NO